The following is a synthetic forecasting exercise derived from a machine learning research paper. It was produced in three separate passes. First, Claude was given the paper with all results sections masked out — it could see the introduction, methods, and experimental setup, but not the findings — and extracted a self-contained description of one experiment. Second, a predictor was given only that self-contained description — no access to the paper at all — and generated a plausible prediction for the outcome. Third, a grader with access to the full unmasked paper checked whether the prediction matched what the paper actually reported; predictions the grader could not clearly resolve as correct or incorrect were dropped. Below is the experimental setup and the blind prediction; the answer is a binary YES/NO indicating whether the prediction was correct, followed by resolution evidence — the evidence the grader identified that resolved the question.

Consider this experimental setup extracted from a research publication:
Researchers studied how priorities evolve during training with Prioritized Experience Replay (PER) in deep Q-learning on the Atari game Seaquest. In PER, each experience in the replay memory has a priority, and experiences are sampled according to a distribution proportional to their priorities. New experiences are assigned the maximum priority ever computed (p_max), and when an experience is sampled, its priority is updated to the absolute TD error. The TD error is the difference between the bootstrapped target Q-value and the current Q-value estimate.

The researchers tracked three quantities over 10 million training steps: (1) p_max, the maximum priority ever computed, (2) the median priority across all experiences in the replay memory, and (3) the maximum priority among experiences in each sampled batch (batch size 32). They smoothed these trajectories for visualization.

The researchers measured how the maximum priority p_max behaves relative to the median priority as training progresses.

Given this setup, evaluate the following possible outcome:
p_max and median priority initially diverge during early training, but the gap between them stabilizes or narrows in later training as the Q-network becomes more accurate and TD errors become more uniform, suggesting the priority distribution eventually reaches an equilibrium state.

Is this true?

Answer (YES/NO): NO